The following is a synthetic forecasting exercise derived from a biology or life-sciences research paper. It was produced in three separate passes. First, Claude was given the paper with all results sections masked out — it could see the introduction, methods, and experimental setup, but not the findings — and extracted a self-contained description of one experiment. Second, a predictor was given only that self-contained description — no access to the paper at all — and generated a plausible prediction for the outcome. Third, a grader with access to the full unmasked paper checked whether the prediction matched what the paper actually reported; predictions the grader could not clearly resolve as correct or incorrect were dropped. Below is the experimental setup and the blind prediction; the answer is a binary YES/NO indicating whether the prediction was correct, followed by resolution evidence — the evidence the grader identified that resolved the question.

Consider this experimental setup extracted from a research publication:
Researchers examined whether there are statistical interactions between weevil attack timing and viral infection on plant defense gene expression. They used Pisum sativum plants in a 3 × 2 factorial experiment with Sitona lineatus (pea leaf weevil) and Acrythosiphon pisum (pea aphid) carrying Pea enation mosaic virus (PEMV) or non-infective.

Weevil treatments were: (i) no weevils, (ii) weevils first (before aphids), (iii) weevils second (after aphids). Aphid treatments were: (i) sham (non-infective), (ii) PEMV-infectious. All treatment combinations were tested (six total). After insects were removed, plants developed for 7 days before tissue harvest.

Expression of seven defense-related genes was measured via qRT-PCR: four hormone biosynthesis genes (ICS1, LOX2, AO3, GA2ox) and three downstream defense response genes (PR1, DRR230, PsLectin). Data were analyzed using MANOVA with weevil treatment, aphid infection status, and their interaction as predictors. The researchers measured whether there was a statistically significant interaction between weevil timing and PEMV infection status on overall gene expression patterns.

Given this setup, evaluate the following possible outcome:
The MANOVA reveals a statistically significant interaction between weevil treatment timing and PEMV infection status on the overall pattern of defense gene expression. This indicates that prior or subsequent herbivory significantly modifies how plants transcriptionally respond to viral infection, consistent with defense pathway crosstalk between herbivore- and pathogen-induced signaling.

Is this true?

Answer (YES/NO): YES